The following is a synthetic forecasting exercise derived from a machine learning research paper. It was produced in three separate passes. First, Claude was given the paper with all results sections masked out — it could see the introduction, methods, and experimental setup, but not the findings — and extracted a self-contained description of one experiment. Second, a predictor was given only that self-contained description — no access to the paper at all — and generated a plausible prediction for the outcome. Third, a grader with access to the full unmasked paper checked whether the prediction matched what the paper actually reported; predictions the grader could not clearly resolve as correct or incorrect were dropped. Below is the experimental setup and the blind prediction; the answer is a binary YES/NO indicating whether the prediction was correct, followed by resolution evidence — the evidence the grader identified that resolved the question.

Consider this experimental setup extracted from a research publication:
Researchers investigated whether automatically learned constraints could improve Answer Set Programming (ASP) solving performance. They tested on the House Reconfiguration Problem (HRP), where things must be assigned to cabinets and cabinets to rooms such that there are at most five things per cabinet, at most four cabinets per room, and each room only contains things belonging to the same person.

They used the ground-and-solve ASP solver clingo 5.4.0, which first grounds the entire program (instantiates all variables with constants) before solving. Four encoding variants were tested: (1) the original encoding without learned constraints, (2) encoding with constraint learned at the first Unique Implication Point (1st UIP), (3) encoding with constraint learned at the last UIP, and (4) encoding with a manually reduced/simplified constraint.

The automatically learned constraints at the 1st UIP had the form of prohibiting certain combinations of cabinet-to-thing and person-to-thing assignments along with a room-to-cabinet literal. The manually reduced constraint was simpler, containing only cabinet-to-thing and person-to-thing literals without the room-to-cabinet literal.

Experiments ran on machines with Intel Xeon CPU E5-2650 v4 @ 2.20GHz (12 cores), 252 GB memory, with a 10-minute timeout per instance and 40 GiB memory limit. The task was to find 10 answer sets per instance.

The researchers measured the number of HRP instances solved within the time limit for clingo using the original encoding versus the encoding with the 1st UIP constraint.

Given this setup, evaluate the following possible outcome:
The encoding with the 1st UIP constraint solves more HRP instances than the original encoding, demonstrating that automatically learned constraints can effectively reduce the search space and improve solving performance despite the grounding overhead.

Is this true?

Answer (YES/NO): NO